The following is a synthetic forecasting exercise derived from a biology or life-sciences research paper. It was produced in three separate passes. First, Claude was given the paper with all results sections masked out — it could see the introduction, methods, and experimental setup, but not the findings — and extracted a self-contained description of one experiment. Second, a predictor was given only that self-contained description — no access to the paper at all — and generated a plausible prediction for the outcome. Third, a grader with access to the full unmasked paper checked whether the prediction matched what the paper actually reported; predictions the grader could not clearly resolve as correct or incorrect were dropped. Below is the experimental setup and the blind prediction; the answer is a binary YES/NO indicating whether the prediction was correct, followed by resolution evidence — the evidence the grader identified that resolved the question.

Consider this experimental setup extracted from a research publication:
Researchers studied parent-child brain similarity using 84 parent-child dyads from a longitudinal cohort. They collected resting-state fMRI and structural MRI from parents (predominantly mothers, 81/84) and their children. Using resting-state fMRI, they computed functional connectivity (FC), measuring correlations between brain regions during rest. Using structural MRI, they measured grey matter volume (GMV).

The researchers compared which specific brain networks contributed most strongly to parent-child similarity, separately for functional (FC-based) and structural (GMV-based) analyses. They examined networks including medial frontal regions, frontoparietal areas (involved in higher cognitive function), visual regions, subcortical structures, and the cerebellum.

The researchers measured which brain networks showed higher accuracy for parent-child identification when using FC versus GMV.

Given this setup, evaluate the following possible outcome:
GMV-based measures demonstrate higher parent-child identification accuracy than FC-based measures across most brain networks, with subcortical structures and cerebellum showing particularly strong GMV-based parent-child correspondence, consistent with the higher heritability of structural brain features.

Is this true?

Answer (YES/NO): YES